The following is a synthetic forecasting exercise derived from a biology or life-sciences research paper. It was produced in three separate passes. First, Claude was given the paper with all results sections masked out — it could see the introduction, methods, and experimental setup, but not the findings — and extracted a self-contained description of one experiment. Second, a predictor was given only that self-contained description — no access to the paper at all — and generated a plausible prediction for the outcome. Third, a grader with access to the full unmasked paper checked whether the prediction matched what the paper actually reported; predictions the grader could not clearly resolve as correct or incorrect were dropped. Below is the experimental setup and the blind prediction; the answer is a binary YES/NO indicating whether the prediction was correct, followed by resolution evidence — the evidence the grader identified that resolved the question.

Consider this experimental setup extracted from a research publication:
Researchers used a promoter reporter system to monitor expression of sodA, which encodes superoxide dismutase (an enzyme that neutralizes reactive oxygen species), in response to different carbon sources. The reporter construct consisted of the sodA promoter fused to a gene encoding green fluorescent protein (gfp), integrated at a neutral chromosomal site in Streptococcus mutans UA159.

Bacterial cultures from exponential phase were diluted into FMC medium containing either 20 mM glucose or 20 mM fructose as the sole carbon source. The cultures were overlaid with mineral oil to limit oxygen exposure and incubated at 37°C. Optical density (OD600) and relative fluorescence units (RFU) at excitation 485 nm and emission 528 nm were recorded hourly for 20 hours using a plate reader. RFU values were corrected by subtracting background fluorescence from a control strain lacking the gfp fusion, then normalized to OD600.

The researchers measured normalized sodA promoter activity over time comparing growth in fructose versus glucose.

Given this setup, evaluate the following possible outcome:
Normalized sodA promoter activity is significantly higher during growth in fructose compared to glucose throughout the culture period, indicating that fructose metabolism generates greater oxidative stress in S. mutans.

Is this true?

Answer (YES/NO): YES